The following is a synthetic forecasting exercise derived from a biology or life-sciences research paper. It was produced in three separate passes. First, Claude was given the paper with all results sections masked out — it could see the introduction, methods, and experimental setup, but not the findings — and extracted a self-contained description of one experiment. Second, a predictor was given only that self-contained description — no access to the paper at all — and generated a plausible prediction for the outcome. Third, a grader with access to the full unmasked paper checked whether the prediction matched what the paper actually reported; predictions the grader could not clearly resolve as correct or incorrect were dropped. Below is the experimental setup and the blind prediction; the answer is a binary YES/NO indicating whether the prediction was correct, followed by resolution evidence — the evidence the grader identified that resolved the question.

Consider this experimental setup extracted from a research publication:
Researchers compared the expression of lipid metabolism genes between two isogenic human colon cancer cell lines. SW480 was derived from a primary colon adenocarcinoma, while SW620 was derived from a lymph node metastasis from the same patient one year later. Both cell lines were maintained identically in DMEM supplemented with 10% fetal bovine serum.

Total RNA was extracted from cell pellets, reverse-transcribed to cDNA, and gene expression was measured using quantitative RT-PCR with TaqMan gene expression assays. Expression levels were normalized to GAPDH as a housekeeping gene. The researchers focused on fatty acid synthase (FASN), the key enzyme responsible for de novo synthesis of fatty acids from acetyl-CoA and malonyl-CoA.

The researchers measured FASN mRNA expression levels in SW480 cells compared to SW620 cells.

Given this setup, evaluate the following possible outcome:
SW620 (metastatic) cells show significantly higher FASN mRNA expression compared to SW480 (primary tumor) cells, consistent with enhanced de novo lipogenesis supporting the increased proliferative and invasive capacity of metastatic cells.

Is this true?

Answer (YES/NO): YES